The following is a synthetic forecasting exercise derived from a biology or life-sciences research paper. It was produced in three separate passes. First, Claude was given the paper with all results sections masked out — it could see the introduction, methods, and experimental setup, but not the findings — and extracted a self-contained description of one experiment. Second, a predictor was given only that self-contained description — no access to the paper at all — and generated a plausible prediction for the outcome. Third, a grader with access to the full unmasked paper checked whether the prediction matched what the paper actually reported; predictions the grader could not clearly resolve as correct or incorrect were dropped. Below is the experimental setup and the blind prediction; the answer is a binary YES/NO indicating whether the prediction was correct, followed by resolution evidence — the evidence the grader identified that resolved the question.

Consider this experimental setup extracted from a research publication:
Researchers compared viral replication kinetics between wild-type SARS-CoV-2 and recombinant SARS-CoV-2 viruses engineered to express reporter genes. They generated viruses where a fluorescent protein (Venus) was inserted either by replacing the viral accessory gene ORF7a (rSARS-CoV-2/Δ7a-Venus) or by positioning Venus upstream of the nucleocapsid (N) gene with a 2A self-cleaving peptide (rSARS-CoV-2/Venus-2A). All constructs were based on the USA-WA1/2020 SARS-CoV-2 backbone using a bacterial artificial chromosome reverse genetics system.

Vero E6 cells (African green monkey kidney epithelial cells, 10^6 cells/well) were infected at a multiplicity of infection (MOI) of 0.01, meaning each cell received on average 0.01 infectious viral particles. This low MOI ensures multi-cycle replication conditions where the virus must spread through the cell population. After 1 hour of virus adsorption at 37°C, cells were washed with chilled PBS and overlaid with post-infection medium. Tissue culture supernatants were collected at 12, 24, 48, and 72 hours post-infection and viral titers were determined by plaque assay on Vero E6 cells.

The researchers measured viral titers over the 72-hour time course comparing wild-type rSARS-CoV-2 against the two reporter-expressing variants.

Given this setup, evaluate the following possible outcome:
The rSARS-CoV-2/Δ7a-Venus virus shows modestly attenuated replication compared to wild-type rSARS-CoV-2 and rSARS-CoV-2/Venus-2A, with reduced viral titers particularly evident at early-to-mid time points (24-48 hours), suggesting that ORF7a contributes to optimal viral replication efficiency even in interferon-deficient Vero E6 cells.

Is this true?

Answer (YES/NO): NO